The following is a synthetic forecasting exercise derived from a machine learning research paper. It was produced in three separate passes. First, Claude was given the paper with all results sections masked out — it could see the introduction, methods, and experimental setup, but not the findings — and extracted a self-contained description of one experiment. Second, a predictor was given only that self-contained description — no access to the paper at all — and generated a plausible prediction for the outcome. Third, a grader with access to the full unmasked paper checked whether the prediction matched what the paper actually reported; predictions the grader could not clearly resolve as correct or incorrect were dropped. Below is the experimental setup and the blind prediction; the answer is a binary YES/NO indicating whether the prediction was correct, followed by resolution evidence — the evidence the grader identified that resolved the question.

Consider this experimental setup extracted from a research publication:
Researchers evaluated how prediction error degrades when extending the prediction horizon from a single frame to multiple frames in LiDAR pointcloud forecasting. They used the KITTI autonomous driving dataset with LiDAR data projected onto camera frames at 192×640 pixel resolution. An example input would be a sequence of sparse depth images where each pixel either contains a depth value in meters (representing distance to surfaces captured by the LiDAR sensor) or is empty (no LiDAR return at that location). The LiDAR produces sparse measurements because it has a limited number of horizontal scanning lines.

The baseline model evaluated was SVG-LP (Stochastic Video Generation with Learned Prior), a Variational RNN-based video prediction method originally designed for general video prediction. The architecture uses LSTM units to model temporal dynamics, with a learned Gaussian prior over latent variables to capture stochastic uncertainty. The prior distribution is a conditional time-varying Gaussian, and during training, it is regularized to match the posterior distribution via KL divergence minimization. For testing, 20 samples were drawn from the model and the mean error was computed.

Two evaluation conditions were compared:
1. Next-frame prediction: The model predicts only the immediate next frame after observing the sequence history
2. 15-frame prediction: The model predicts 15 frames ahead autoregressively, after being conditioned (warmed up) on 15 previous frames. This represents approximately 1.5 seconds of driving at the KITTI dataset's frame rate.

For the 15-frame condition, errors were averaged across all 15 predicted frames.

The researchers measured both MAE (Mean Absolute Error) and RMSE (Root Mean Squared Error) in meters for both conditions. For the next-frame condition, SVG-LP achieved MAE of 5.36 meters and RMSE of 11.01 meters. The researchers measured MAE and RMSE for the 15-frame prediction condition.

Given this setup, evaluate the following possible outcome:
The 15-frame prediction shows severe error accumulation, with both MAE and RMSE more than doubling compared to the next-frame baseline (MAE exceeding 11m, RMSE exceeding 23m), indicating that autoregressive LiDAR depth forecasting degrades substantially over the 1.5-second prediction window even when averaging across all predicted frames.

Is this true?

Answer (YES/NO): NO